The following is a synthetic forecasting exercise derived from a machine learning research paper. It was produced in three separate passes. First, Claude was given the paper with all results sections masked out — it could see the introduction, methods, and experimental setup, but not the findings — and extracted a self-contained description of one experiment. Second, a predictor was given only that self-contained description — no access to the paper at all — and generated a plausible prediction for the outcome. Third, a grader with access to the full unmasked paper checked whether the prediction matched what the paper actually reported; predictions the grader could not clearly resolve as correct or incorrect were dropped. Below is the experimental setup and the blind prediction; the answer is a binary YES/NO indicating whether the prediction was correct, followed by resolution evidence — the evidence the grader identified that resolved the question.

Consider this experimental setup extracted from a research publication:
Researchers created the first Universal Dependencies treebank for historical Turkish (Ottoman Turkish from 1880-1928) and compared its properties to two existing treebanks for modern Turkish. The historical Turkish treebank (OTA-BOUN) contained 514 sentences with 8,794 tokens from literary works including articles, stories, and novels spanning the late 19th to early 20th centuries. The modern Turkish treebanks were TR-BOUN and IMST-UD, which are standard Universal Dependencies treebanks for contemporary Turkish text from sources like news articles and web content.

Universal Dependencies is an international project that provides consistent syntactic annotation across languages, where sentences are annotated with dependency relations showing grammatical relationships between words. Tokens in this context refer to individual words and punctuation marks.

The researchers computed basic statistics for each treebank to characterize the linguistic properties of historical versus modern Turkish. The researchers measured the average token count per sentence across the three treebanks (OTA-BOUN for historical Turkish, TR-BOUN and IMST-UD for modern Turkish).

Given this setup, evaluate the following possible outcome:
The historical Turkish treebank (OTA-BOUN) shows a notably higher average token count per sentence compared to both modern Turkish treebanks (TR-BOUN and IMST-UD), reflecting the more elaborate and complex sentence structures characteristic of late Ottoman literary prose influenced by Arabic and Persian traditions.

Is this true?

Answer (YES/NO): YES